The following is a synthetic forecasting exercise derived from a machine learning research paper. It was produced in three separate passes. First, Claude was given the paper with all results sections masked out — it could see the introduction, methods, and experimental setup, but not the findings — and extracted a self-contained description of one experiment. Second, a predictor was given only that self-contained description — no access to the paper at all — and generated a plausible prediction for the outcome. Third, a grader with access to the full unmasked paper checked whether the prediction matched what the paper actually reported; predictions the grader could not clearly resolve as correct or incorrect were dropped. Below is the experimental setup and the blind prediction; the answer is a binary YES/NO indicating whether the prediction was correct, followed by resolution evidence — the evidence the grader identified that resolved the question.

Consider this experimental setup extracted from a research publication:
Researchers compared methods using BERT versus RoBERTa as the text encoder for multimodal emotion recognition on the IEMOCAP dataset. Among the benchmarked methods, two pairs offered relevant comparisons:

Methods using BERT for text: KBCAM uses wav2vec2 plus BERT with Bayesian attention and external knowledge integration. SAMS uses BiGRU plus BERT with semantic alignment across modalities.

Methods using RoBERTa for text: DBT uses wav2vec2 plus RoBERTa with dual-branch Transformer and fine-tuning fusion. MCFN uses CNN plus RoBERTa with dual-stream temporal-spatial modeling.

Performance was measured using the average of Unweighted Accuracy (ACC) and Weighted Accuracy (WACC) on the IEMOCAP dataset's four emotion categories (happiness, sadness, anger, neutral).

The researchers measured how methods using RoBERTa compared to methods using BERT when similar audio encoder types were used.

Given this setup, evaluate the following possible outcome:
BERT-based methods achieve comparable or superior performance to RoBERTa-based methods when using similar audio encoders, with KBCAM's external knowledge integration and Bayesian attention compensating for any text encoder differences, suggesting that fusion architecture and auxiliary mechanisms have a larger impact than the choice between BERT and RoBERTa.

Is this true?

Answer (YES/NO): NO